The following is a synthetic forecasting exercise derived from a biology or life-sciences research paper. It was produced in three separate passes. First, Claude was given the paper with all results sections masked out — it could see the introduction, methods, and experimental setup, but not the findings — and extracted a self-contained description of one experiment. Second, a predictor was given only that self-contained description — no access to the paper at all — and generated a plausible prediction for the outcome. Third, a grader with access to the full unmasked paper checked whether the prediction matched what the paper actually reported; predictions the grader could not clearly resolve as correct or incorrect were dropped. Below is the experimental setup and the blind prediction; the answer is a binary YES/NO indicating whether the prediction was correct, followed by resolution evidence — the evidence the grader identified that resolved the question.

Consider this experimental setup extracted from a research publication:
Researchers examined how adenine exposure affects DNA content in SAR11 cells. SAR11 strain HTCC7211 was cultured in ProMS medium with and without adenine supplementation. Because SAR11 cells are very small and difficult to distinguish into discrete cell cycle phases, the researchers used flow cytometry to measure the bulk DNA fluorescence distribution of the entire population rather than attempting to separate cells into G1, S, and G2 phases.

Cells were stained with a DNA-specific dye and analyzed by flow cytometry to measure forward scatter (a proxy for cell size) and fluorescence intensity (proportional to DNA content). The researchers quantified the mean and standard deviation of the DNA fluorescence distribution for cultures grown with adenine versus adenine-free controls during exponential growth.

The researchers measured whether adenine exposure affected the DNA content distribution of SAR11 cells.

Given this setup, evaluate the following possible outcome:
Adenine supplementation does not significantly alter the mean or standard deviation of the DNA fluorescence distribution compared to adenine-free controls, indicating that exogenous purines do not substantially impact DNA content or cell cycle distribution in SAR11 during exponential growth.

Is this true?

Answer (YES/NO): NO